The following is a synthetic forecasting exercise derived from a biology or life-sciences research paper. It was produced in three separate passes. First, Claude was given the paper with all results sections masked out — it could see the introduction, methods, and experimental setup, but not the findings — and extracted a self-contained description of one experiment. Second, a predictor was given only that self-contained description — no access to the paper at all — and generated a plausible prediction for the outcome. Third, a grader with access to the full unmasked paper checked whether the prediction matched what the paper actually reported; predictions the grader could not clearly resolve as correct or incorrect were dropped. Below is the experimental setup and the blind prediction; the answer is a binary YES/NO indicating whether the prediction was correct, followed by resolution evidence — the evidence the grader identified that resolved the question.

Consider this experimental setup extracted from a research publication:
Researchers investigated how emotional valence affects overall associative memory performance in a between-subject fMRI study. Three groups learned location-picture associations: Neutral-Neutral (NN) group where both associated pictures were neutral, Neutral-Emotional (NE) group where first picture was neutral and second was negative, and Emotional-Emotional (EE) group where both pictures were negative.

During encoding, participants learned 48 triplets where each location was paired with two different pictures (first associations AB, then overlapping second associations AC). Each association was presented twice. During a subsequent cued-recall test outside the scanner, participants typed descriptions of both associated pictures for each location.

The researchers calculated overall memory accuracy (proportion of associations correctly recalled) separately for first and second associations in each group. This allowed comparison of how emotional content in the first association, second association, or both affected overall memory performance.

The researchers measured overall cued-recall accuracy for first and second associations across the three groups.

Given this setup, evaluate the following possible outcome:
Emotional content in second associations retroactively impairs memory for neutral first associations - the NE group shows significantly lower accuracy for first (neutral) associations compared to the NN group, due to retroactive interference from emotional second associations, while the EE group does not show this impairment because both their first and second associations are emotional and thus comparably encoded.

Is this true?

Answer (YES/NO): NO